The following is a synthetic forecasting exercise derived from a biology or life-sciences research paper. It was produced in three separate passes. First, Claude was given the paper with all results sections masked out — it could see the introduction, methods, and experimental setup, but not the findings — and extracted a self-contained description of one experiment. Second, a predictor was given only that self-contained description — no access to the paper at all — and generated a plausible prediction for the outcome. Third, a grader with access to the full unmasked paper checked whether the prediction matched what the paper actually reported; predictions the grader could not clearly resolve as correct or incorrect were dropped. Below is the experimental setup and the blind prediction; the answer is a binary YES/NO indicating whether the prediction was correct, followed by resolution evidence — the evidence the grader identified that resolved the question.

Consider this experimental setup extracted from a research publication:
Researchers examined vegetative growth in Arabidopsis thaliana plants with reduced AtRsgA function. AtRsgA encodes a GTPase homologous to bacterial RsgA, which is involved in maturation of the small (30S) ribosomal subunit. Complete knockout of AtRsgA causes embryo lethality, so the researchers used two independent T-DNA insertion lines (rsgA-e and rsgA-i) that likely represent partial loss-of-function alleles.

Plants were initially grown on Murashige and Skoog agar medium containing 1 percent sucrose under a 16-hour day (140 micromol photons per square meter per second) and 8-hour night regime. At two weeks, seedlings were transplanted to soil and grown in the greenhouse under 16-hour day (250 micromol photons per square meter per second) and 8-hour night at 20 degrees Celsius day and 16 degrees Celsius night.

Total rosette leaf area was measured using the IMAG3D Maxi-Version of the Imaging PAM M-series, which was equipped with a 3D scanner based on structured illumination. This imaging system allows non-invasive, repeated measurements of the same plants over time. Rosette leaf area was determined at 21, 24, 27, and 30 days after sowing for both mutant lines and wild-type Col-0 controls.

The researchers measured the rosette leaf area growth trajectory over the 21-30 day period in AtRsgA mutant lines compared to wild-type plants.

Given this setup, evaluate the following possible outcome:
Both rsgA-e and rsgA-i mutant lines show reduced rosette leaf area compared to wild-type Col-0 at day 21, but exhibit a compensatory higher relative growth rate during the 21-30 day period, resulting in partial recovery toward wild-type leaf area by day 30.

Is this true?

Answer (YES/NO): NO